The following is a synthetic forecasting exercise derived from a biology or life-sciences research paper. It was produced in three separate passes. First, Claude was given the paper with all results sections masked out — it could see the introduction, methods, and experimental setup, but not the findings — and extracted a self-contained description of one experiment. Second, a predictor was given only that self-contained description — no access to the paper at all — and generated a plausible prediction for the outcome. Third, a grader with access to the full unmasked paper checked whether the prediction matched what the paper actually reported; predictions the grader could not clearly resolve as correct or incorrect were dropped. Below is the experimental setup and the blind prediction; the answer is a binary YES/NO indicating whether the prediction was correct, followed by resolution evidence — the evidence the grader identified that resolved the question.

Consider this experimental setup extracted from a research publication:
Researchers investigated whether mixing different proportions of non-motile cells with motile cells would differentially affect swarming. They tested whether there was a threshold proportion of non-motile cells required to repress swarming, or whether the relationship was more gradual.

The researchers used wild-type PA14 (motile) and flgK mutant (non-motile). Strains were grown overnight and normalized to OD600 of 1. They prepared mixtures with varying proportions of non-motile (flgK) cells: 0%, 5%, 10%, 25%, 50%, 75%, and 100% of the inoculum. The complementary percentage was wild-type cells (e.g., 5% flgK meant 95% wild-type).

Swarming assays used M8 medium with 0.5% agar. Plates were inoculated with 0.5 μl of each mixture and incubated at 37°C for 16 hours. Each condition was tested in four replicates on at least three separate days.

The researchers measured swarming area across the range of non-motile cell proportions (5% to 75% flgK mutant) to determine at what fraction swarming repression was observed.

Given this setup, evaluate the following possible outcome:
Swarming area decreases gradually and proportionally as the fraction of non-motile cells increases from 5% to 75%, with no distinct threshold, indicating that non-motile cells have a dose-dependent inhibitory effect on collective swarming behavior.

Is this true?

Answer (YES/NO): NO